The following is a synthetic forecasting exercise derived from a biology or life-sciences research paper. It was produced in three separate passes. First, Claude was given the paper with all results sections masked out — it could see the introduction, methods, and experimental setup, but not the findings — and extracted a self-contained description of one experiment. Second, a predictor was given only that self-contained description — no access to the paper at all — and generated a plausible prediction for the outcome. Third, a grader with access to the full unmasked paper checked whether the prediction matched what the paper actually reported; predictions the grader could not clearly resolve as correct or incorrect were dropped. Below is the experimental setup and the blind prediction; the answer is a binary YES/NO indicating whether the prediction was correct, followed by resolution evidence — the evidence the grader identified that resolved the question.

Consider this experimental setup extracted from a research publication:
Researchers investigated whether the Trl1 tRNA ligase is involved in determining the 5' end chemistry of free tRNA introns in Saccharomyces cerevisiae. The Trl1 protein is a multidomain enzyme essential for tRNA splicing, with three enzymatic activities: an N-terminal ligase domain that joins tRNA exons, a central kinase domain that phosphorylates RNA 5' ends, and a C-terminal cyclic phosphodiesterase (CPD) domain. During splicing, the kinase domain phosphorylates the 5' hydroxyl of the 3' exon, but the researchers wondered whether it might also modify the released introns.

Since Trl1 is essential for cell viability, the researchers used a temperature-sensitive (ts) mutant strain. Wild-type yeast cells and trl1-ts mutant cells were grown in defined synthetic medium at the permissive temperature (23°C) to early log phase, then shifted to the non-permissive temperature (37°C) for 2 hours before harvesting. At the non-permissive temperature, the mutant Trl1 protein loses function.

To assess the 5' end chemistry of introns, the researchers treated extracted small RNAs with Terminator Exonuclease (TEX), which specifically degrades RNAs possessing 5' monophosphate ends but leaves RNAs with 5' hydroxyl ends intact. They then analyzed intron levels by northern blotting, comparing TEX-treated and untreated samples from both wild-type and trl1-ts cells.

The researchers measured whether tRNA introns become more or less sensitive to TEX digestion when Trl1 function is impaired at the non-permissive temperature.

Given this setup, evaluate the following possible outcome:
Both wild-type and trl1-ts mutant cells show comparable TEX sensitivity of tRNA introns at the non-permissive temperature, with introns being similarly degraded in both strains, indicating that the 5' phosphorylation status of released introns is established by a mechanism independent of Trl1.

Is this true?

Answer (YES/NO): NO